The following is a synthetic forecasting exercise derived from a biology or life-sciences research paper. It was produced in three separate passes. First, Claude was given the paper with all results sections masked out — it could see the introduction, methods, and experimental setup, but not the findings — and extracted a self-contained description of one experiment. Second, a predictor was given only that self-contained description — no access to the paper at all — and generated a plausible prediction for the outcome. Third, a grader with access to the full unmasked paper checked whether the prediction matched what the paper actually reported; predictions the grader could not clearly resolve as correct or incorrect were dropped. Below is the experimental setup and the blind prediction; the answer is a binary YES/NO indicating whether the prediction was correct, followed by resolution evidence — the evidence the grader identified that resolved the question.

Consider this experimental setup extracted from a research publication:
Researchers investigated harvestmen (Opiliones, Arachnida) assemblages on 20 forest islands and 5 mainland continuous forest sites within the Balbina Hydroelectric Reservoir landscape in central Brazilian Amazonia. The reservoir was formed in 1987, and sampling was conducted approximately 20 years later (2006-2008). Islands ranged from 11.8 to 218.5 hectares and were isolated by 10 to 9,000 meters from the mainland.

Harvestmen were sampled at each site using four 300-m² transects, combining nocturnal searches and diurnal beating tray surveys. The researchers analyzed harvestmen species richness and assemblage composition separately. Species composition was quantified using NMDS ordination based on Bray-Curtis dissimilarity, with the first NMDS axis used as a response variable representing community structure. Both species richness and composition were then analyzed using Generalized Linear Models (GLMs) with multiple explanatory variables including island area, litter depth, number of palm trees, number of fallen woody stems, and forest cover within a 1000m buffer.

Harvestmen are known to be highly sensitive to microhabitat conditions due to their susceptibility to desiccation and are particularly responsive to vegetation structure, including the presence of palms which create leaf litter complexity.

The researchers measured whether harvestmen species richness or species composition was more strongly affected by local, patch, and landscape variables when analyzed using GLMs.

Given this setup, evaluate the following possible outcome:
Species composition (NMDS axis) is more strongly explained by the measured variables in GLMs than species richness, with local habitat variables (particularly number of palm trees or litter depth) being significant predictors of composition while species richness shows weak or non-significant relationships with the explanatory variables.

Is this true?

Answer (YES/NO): NO